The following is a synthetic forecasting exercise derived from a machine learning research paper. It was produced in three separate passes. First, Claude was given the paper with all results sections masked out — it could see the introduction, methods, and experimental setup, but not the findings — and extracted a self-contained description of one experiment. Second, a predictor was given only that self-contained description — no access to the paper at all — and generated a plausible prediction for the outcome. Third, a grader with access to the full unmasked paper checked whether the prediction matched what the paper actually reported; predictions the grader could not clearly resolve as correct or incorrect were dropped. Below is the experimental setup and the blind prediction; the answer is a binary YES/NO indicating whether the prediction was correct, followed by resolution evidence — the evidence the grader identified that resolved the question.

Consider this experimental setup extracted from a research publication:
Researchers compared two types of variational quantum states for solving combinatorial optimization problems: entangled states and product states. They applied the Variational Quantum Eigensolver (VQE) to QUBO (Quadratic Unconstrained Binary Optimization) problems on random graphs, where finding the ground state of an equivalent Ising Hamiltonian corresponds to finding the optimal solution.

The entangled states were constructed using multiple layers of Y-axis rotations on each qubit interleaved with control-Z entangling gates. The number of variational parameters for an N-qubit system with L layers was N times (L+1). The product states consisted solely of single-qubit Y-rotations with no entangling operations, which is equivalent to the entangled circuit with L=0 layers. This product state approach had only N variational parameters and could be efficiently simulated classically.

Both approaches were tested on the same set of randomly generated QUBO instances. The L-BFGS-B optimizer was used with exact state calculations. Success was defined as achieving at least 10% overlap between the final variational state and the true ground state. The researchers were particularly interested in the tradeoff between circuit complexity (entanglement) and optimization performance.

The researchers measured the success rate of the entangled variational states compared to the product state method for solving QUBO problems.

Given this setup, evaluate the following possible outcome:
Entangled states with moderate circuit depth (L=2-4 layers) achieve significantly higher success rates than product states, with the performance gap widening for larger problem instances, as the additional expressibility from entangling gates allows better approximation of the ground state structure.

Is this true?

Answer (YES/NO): NO